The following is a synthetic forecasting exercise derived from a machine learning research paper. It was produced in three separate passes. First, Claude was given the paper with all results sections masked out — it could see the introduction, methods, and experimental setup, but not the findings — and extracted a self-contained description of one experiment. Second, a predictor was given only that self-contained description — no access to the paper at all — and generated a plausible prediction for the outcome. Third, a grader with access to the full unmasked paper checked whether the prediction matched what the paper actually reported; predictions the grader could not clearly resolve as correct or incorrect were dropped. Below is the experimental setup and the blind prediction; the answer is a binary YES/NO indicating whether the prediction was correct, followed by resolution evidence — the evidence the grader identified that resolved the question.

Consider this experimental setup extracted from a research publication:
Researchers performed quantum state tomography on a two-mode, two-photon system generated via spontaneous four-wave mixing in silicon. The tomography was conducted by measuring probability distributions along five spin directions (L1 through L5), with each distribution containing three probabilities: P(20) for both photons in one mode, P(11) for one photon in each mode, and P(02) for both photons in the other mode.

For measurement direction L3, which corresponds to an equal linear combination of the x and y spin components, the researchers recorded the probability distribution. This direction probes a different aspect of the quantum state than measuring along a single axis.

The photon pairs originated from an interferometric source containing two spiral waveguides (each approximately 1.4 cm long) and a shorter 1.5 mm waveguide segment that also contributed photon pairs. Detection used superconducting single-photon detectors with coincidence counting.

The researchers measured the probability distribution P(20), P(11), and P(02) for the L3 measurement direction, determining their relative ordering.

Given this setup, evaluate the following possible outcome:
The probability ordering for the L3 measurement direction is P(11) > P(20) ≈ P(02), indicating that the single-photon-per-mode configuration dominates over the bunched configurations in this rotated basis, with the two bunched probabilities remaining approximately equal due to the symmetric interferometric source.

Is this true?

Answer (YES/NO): NO